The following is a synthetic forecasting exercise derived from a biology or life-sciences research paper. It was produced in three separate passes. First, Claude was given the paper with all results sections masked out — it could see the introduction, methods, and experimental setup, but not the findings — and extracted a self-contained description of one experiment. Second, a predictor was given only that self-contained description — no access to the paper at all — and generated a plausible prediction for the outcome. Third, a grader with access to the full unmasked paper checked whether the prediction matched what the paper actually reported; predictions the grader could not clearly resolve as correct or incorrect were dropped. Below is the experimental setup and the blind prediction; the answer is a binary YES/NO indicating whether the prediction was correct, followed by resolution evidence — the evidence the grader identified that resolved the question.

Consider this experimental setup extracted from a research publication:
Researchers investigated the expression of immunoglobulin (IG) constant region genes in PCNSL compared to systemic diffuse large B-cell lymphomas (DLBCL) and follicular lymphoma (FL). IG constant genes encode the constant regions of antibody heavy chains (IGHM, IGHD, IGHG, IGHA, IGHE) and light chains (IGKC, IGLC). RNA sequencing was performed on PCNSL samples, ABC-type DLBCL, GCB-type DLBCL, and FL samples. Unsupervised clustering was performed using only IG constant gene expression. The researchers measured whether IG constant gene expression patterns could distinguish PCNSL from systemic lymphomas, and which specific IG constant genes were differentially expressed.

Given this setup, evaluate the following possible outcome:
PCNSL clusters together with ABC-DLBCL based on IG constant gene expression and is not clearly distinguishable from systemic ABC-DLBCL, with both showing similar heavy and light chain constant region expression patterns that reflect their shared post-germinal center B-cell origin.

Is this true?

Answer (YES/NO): NO